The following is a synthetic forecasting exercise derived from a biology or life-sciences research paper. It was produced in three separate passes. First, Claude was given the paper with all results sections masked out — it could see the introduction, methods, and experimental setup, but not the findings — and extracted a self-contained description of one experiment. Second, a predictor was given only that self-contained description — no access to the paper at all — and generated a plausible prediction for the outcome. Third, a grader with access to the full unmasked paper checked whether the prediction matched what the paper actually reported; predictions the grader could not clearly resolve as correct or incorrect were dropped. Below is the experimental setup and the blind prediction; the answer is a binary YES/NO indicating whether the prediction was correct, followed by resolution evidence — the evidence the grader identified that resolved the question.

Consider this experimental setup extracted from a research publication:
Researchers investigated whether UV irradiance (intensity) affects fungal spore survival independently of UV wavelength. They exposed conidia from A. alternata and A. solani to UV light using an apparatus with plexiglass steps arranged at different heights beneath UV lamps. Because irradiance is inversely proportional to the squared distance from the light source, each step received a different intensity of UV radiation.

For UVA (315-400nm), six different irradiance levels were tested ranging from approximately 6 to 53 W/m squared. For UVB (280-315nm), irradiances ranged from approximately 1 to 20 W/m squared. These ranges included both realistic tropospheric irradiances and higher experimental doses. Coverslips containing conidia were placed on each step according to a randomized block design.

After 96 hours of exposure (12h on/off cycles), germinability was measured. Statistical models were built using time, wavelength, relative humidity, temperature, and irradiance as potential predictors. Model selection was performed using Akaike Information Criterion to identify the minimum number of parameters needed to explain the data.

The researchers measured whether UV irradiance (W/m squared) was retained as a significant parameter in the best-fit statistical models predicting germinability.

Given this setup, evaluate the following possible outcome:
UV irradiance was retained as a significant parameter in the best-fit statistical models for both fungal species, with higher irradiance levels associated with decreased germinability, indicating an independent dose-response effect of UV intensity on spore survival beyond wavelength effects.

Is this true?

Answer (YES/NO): NO